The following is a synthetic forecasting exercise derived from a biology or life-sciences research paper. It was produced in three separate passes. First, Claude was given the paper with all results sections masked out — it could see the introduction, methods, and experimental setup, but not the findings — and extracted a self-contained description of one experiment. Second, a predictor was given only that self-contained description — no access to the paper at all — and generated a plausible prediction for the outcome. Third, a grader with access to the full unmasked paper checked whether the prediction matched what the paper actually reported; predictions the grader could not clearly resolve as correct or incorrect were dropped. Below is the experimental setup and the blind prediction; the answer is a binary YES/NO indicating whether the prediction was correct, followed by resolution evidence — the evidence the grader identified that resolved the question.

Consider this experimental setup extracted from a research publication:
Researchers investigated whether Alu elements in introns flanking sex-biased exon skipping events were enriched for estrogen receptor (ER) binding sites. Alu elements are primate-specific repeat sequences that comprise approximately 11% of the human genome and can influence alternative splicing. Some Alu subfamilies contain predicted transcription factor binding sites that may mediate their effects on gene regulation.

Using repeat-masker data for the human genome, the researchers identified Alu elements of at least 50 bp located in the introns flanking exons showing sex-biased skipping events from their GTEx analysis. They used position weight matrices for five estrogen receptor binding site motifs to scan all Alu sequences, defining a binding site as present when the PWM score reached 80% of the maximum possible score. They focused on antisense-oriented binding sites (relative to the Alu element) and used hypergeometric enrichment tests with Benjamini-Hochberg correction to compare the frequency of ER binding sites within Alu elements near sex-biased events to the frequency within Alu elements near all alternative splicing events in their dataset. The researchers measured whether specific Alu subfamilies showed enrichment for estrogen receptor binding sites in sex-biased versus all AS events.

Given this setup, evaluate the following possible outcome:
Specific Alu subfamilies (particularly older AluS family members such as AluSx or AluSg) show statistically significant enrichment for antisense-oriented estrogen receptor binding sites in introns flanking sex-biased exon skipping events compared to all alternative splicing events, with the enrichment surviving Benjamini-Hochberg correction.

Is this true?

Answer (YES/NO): YES